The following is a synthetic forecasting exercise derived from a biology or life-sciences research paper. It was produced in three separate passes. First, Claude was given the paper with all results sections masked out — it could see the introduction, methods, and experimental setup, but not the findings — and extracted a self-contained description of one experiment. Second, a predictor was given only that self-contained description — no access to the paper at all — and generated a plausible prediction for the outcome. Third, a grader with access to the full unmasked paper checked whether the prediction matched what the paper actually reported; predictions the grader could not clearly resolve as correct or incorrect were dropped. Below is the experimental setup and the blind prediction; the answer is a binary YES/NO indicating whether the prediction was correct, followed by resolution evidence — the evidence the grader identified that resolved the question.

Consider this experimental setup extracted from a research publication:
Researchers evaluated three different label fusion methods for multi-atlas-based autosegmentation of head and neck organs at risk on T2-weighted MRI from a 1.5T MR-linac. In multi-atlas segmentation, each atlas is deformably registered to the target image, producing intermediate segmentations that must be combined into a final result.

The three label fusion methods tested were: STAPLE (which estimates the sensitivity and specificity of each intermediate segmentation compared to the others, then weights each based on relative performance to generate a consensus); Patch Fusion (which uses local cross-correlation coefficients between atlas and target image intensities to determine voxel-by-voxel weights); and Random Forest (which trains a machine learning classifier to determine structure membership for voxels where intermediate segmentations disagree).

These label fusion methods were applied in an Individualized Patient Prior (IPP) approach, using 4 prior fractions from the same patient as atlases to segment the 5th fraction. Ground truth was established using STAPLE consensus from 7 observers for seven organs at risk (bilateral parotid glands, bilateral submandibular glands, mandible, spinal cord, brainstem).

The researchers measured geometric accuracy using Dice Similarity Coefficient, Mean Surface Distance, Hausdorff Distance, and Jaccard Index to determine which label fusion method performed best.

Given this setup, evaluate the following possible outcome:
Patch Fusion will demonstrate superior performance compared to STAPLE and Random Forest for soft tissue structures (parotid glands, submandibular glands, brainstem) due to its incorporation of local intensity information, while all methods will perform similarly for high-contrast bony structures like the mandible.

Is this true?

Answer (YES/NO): NO